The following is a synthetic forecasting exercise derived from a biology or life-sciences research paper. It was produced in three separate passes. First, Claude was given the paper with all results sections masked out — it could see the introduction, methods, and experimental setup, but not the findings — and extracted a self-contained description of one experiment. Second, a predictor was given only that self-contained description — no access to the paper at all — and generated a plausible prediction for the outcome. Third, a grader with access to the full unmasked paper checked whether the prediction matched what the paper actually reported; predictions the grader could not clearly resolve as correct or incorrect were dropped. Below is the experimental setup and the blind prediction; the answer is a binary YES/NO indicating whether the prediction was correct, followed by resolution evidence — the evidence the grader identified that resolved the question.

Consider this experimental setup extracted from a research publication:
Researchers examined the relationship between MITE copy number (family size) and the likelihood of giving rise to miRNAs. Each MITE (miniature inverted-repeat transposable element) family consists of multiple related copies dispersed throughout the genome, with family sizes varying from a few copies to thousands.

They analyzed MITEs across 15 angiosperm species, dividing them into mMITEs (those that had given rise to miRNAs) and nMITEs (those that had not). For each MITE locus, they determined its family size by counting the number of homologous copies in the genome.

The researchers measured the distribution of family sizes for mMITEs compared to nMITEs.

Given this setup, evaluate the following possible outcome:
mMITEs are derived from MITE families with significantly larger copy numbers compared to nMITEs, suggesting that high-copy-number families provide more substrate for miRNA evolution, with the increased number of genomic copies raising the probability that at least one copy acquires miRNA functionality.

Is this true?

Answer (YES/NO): YES